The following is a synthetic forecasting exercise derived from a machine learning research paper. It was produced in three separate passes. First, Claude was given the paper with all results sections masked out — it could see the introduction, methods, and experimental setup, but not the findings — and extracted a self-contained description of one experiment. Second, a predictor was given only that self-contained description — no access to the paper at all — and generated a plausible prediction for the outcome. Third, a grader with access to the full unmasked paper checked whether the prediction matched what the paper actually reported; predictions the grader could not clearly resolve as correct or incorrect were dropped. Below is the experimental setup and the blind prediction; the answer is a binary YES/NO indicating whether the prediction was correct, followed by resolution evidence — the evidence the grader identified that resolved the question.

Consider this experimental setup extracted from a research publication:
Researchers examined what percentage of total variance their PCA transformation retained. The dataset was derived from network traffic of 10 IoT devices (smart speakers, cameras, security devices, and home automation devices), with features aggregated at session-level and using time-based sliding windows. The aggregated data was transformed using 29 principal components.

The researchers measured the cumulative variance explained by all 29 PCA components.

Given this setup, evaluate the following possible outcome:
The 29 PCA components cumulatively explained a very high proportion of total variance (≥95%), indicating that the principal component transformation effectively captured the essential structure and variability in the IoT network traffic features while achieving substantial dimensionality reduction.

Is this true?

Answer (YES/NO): YES